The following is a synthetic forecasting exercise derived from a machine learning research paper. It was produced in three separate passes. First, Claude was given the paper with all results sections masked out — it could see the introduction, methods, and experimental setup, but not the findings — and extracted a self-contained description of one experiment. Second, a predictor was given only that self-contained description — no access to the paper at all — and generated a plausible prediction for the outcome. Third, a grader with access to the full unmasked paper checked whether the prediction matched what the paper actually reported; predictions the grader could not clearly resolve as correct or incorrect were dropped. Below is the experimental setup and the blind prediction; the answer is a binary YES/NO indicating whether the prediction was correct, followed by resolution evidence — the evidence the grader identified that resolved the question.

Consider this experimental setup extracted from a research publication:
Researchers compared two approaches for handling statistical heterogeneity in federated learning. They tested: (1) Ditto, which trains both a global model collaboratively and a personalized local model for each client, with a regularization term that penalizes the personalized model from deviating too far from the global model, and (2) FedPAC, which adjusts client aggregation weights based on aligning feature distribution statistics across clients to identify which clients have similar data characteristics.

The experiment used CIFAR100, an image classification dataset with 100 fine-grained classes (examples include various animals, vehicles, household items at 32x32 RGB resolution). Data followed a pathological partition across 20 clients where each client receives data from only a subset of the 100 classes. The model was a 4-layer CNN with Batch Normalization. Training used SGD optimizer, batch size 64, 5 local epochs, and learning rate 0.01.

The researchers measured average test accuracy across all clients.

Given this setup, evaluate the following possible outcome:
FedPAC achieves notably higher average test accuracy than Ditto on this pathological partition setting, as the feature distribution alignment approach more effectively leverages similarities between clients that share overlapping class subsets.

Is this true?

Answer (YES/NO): NO